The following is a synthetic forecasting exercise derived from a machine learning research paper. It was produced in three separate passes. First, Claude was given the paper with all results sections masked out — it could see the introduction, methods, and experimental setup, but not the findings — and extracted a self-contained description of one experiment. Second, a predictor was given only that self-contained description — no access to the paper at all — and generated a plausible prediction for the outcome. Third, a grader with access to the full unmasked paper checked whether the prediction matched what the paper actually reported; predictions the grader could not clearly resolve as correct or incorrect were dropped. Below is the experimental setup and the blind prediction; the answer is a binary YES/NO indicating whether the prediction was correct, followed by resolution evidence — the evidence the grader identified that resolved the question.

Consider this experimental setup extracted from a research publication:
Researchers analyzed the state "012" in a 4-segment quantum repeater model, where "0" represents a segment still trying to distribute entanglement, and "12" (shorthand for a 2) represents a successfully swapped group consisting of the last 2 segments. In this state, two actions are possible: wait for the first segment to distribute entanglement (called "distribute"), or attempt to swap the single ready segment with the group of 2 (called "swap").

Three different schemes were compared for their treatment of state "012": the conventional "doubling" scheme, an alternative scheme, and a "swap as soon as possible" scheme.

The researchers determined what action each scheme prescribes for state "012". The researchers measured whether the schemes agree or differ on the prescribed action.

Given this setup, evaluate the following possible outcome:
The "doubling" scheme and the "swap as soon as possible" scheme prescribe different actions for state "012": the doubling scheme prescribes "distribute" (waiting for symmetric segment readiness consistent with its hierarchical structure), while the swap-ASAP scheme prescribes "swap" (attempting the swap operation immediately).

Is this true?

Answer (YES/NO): YES